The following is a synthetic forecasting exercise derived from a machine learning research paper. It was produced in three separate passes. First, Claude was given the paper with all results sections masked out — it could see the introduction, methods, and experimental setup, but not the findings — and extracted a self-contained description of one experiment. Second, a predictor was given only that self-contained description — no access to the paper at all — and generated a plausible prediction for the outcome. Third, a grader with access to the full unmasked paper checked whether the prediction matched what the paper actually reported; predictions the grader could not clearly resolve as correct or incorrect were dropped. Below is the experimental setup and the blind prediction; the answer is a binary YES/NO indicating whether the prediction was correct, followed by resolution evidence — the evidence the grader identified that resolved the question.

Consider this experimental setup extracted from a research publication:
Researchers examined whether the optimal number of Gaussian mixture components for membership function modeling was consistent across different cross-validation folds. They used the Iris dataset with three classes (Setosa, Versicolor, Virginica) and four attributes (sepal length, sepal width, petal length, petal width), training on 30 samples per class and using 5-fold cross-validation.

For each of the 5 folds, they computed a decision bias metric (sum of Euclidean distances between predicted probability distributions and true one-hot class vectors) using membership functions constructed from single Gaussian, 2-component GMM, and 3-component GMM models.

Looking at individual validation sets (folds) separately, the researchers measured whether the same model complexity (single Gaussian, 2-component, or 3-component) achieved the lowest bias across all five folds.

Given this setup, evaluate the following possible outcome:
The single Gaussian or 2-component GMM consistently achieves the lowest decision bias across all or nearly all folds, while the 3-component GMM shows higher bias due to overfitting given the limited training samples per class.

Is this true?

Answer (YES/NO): NO